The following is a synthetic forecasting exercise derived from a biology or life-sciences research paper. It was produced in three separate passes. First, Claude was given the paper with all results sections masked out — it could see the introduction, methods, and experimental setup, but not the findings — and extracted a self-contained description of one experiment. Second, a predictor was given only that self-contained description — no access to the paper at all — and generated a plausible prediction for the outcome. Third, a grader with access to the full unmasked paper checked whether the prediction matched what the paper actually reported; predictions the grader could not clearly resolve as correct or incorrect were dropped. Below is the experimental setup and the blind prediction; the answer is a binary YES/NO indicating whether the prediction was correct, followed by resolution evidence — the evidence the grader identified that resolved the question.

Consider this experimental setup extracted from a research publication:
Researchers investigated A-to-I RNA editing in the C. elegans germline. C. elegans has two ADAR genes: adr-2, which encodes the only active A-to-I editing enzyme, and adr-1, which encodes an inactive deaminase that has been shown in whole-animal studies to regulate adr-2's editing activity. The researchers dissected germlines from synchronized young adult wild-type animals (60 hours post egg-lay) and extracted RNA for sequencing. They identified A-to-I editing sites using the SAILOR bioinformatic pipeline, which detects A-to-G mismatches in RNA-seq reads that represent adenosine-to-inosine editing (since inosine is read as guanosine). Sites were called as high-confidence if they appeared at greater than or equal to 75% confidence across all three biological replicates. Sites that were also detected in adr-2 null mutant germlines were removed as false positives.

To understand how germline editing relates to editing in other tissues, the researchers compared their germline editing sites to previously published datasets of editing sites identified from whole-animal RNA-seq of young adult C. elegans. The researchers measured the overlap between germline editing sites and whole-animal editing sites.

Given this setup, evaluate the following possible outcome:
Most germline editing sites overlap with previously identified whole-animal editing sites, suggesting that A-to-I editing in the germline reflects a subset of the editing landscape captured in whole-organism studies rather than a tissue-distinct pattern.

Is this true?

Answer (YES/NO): YES